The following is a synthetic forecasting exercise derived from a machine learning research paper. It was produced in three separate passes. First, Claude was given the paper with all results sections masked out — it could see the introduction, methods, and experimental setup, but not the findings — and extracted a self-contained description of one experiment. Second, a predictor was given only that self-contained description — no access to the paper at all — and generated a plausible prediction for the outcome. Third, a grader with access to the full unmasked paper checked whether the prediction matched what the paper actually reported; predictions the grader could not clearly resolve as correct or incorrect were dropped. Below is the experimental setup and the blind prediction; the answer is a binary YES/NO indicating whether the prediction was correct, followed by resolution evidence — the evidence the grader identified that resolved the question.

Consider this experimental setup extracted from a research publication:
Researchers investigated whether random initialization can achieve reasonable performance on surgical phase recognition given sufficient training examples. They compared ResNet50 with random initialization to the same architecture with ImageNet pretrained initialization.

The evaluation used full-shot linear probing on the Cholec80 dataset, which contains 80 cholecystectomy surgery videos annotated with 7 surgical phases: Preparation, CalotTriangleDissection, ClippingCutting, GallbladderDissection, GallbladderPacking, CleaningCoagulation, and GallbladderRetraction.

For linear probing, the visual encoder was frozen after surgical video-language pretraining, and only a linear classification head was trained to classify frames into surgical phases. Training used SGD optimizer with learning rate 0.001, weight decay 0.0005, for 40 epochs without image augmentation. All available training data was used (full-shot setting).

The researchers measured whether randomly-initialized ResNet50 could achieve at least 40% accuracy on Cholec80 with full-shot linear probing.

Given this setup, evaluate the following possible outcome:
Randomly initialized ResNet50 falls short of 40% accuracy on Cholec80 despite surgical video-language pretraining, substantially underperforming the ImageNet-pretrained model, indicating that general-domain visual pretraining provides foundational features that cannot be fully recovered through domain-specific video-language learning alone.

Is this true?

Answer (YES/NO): NO